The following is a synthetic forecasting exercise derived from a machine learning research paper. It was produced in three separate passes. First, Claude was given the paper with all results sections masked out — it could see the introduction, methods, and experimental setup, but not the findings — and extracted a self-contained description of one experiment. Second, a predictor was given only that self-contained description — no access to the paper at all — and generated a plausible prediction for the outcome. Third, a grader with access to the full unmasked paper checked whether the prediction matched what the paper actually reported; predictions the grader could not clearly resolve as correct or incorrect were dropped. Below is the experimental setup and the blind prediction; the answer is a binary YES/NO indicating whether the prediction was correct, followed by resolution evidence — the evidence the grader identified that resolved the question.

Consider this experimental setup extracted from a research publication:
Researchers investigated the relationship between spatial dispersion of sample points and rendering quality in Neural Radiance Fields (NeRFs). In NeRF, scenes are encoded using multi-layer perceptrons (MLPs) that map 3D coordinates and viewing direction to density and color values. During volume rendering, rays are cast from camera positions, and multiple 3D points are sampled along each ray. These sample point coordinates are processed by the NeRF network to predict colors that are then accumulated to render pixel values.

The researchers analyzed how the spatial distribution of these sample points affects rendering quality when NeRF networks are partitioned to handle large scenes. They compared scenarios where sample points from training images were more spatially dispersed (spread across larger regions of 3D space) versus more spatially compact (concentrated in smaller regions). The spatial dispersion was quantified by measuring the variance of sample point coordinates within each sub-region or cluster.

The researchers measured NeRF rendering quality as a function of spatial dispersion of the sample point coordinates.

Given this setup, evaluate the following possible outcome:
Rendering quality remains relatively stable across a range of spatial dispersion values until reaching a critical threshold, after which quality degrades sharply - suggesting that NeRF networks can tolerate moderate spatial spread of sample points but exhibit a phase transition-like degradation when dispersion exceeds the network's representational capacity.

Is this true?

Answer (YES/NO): NO